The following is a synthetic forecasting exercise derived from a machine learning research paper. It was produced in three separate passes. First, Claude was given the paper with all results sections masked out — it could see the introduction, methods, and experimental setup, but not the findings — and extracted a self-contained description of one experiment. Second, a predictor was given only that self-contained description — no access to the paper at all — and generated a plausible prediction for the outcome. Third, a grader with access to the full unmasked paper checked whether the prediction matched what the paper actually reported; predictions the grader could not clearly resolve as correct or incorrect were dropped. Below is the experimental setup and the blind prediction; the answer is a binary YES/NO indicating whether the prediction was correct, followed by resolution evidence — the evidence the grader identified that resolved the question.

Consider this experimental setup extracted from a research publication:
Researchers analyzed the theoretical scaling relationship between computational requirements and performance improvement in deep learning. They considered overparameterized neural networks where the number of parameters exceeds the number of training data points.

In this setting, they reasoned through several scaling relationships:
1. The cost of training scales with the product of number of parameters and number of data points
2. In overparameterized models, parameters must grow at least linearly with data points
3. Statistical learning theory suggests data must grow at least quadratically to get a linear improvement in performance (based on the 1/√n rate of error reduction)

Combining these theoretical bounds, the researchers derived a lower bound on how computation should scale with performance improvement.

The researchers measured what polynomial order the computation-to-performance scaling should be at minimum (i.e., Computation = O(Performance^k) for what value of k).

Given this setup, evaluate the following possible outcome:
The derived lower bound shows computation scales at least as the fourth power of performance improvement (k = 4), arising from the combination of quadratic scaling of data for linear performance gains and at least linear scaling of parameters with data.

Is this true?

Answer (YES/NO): YES